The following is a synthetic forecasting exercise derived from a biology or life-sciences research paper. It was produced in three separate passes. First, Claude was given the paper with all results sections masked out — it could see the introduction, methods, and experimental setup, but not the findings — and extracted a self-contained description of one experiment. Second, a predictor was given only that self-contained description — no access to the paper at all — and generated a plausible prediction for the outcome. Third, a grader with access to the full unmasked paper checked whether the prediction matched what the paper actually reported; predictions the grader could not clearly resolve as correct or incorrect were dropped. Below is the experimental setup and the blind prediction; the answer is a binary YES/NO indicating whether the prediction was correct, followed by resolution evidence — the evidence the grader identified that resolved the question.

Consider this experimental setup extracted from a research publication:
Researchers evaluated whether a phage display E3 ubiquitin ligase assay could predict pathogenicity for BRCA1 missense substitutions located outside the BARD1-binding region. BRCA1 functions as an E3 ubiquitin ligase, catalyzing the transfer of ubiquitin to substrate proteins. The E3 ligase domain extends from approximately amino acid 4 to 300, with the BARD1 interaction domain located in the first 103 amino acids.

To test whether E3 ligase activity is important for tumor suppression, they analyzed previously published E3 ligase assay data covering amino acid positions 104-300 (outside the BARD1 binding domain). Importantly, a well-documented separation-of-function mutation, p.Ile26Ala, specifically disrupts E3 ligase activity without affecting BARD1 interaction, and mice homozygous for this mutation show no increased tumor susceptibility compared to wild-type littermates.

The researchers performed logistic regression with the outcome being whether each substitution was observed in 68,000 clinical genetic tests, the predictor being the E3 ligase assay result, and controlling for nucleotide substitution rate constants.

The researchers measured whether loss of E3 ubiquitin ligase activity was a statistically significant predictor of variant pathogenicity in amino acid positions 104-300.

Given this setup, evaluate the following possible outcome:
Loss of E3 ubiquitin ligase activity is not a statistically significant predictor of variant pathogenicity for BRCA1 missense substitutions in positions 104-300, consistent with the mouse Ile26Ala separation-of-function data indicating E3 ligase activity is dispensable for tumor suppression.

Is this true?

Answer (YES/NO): YES